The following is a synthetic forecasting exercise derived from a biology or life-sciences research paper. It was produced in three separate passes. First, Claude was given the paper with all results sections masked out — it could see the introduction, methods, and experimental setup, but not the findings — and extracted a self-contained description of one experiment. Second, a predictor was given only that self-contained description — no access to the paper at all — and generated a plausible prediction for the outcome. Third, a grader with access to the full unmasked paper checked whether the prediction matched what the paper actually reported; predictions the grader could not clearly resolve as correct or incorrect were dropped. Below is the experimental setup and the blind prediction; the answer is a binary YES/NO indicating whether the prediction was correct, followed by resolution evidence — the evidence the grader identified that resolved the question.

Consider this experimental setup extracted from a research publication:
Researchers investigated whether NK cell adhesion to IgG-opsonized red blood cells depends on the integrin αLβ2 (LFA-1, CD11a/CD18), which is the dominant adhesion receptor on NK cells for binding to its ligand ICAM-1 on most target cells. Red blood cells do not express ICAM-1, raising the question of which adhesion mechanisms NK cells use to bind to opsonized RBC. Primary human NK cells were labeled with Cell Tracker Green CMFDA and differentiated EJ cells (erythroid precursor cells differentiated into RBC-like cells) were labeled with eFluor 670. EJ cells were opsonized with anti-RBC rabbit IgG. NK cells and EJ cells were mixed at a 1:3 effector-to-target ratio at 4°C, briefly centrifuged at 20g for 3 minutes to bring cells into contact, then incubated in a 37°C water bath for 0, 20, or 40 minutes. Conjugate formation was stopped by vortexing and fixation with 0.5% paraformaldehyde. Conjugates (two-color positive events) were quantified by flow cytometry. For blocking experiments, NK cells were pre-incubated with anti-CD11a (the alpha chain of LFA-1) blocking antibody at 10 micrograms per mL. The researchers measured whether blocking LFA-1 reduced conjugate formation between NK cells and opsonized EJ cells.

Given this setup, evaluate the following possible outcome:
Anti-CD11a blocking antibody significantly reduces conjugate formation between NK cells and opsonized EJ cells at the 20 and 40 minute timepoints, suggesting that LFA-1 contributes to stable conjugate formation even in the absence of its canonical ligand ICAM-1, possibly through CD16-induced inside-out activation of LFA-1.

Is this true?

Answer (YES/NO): NO